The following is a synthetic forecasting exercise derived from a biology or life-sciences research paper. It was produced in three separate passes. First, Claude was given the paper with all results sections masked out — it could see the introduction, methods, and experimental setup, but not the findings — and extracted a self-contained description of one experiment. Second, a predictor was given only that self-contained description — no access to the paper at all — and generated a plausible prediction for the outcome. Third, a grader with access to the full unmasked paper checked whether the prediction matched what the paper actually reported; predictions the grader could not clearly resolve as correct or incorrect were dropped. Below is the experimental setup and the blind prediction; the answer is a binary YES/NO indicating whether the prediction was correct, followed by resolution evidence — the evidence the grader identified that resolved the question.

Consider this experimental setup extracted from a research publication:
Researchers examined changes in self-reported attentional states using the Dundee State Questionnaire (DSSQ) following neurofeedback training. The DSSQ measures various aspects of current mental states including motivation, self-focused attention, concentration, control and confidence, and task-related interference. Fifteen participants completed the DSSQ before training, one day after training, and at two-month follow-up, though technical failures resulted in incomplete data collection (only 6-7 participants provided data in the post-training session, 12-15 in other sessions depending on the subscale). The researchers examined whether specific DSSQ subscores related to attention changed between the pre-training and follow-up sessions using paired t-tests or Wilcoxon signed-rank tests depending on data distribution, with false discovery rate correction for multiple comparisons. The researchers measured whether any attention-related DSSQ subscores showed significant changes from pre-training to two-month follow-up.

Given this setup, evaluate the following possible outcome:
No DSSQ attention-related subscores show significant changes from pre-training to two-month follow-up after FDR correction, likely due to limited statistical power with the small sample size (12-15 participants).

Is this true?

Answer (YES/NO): YES